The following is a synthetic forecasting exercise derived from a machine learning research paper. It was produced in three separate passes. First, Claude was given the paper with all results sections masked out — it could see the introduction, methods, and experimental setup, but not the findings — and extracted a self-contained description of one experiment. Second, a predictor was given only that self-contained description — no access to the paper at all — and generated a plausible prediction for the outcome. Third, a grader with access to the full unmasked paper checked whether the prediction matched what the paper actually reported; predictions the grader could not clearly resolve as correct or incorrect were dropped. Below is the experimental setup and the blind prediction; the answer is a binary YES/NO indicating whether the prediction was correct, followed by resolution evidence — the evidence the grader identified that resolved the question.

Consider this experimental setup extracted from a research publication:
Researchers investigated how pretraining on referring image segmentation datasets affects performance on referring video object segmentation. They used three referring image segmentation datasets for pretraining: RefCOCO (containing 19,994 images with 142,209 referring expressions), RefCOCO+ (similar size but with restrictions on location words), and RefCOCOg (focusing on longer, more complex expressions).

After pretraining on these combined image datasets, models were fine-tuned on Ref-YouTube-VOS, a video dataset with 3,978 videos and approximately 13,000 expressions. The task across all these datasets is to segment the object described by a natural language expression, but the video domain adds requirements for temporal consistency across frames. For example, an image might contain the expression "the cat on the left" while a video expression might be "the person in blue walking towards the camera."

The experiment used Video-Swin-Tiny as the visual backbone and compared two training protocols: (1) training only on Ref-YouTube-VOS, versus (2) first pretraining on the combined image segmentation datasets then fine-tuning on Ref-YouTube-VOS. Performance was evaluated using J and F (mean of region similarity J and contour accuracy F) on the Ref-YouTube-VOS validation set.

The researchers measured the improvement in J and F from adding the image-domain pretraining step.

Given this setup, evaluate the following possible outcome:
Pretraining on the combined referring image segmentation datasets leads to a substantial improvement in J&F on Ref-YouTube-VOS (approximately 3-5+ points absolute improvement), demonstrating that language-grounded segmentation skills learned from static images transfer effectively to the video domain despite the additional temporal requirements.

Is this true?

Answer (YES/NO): YES